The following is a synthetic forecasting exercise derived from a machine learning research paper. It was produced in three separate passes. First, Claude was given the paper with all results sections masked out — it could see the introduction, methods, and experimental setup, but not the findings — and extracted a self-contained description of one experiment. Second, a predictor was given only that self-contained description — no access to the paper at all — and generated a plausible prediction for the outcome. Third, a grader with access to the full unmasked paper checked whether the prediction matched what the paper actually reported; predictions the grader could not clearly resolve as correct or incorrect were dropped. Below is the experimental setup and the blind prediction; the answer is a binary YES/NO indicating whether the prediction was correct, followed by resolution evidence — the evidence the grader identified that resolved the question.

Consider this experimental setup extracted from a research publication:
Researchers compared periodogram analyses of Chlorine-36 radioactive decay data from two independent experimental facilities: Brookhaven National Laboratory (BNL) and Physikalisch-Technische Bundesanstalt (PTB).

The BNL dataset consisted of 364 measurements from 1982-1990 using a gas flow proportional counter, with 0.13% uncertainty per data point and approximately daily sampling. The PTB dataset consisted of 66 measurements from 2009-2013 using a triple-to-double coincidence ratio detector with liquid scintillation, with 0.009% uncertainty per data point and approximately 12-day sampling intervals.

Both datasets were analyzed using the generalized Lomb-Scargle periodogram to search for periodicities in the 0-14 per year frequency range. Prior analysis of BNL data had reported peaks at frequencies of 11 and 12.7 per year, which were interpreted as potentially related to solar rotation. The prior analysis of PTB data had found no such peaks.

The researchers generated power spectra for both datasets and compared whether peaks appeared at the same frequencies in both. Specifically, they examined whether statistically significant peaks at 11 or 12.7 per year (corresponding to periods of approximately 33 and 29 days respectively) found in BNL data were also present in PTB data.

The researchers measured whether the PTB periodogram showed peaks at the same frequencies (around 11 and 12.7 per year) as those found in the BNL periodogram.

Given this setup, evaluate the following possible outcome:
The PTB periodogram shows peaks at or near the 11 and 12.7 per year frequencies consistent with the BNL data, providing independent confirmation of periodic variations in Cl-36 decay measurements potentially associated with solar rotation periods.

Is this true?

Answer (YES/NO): NO